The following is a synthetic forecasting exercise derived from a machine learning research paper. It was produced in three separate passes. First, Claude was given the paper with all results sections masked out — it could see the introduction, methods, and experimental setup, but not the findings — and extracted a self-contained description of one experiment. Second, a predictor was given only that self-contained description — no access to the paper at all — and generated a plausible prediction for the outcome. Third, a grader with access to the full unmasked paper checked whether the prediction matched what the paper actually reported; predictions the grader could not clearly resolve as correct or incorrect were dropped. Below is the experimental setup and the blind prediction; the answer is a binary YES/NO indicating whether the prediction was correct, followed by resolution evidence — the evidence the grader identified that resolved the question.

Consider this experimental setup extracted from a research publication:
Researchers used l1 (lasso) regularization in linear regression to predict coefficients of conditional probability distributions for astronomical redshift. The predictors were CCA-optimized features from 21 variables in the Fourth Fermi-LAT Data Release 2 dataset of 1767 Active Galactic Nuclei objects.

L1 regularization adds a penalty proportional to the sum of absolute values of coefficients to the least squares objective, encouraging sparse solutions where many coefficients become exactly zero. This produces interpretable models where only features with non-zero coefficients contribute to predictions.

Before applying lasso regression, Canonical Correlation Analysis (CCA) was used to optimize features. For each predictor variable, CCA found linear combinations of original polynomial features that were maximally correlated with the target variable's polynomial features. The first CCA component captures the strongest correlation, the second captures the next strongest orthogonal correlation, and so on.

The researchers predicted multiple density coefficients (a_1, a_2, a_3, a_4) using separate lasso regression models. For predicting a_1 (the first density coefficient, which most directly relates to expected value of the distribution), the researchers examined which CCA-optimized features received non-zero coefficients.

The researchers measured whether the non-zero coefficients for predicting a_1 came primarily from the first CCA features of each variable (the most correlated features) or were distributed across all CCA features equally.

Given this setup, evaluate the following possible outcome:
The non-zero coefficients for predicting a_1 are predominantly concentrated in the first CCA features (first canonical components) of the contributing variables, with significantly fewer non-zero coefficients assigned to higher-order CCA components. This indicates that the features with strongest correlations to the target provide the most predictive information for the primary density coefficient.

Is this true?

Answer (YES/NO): YES